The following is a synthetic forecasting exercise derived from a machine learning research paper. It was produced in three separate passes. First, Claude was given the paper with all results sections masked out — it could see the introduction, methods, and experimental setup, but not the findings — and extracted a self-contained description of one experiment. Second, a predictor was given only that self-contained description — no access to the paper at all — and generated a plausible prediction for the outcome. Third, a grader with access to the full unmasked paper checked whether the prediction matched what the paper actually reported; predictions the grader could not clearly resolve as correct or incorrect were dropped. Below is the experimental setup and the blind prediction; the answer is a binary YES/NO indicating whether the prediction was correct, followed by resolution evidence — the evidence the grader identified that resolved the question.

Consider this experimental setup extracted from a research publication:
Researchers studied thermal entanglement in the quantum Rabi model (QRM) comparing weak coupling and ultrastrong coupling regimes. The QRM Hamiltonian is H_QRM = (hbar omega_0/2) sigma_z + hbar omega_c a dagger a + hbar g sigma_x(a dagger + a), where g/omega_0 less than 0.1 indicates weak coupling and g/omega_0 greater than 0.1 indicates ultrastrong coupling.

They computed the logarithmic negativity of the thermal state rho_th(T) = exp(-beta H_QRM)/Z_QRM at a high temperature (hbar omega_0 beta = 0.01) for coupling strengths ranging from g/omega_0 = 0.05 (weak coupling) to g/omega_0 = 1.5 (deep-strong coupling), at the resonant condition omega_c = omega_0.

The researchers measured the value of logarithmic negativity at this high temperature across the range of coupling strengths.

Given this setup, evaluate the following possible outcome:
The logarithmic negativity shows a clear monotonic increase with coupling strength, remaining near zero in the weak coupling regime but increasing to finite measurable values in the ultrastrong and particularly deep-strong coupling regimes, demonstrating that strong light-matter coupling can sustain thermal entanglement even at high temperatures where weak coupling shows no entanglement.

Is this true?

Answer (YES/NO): NO